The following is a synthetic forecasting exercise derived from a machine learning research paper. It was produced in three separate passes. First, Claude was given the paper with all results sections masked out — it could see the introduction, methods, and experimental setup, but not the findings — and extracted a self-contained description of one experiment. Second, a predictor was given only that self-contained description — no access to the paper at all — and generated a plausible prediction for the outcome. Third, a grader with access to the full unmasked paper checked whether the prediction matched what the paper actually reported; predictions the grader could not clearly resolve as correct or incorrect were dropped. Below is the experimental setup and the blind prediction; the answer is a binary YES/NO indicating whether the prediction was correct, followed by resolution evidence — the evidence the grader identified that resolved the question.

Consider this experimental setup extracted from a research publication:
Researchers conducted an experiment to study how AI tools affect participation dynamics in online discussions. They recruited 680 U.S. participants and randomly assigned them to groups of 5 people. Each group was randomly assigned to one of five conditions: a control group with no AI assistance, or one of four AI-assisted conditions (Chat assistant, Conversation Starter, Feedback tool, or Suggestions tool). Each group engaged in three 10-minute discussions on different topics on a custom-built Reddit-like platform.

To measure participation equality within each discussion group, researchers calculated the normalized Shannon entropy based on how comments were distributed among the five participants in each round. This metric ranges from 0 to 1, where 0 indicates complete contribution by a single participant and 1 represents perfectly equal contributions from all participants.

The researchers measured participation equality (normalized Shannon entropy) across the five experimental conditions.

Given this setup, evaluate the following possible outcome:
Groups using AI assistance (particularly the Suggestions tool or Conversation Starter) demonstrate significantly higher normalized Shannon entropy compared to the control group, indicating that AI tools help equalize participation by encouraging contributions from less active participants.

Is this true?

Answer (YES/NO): NO